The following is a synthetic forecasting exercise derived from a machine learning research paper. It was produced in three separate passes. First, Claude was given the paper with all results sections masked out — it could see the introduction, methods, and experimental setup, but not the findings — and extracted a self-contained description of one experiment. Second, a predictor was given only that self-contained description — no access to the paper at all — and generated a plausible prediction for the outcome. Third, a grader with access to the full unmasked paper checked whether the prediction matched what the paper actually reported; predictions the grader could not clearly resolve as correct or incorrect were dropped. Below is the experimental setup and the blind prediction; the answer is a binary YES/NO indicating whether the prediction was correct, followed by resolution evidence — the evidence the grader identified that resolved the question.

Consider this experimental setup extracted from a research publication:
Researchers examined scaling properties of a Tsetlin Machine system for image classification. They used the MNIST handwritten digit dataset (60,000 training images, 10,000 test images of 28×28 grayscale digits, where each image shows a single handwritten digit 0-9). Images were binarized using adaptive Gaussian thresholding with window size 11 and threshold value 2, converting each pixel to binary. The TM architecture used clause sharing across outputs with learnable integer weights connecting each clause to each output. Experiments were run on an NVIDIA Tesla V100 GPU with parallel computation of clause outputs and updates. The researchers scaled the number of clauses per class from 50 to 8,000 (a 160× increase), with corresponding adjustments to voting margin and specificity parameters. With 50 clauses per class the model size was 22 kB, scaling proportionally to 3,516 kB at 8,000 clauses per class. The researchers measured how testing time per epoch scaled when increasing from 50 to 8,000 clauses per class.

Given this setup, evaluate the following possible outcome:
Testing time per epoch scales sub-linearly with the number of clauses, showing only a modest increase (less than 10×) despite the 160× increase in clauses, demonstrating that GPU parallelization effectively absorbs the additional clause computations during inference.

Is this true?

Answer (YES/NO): YES